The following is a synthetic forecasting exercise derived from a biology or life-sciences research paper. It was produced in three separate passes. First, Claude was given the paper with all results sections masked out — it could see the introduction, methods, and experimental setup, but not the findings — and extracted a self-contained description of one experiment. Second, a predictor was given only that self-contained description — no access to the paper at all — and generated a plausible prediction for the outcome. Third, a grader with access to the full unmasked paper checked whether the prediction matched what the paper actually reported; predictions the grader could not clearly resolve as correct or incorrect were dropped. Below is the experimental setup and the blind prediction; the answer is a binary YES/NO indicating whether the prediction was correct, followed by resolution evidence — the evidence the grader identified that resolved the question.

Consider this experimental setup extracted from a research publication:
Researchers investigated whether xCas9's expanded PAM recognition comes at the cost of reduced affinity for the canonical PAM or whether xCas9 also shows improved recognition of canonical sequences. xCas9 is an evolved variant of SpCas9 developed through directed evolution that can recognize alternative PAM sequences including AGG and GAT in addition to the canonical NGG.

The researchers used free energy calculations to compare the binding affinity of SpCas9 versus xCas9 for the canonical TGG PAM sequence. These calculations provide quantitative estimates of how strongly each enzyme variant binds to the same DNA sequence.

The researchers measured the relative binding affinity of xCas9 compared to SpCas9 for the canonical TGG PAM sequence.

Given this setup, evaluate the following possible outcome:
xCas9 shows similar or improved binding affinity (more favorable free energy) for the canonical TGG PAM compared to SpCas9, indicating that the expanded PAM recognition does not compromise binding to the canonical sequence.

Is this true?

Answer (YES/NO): YES